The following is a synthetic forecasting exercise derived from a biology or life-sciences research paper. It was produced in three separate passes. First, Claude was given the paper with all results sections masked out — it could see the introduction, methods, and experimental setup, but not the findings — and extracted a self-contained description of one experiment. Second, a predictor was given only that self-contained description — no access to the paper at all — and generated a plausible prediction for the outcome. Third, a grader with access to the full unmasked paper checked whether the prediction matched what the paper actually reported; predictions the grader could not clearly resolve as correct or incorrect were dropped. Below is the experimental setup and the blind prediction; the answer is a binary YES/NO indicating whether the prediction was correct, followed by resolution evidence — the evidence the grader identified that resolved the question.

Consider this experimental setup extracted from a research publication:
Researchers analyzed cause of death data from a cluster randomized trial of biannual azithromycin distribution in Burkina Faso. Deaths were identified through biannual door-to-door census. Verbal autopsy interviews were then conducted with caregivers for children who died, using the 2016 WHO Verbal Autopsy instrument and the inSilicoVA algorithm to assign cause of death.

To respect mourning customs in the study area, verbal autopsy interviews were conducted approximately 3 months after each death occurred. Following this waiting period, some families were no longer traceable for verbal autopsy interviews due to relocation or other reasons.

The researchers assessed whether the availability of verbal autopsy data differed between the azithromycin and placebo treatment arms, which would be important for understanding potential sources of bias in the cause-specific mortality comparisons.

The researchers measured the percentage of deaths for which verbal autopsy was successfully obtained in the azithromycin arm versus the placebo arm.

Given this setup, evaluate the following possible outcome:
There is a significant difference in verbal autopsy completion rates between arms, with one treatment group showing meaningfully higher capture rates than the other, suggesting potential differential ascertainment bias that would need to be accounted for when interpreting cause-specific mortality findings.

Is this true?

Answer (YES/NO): NO